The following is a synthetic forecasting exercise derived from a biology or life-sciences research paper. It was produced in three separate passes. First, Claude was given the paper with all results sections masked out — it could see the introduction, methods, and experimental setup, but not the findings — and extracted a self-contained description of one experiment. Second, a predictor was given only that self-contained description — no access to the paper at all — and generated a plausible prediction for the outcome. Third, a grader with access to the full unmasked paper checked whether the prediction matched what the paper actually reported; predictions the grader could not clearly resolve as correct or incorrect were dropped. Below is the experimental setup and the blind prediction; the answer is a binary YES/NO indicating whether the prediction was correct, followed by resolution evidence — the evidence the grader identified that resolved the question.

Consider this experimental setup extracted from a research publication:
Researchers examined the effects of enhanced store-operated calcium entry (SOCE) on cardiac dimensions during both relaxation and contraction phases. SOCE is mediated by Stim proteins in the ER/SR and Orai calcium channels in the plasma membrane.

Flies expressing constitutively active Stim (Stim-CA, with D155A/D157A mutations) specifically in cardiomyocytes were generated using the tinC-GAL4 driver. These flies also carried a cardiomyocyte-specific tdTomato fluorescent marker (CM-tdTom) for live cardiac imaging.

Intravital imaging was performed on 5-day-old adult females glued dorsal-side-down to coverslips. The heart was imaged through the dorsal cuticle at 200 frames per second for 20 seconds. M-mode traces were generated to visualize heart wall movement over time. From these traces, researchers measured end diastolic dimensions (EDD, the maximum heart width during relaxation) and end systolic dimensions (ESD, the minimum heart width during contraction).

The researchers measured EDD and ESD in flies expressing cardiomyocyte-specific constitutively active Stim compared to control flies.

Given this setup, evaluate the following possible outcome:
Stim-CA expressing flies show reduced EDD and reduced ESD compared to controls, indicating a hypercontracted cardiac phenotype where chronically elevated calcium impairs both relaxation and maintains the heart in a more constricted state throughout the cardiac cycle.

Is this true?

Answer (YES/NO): YES